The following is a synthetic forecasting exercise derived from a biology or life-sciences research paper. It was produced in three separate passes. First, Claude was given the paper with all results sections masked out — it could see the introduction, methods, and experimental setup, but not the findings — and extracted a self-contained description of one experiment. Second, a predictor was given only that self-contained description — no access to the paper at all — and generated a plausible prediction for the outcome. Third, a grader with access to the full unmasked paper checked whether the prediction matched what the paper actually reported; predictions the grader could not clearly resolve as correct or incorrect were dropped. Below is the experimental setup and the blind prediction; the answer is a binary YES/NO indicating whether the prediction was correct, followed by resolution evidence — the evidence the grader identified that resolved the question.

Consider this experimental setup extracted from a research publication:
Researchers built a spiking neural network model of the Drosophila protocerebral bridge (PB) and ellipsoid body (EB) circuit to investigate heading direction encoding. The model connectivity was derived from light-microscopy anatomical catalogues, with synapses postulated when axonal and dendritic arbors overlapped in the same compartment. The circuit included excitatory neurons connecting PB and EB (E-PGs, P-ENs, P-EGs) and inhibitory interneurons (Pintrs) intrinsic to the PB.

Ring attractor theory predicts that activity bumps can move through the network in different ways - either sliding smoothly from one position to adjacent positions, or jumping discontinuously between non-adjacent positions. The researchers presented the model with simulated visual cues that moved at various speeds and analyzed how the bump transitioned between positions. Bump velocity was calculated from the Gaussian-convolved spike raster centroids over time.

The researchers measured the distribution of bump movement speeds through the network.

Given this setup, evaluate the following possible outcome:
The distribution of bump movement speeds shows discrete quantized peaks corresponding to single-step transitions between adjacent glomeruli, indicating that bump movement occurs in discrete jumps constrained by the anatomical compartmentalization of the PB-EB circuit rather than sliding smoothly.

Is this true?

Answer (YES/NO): NO